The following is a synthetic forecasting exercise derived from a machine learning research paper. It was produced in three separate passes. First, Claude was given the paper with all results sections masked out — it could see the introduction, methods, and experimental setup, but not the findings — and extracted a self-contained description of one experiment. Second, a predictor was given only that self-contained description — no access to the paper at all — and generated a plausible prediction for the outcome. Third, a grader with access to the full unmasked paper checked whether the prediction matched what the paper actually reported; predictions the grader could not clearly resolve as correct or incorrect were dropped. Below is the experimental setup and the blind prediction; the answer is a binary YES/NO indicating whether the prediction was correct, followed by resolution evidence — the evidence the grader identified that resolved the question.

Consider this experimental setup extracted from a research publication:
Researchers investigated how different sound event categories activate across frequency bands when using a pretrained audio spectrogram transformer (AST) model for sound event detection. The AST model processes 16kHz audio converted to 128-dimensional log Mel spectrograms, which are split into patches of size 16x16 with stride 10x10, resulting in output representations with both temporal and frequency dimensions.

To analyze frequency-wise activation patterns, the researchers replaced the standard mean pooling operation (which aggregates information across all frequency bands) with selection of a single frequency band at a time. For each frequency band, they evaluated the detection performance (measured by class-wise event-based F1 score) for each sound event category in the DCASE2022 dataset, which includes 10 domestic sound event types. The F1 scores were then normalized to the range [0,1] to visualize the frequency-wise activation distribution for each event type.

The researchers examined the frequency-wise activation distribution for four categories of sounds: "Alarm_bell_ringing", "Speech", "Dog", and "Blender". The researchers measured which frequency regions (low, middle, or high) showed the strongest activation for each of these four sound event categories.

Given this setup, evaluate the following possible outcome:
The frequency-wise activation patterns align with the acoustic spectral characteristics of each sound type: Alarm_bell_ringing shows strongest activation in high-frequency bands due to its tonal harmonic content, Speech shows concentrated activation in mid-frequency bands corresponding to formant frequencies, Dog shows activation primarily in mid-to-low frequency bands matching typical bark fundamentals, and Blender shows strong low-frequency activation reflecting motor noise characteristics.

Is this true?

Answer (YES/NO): NO